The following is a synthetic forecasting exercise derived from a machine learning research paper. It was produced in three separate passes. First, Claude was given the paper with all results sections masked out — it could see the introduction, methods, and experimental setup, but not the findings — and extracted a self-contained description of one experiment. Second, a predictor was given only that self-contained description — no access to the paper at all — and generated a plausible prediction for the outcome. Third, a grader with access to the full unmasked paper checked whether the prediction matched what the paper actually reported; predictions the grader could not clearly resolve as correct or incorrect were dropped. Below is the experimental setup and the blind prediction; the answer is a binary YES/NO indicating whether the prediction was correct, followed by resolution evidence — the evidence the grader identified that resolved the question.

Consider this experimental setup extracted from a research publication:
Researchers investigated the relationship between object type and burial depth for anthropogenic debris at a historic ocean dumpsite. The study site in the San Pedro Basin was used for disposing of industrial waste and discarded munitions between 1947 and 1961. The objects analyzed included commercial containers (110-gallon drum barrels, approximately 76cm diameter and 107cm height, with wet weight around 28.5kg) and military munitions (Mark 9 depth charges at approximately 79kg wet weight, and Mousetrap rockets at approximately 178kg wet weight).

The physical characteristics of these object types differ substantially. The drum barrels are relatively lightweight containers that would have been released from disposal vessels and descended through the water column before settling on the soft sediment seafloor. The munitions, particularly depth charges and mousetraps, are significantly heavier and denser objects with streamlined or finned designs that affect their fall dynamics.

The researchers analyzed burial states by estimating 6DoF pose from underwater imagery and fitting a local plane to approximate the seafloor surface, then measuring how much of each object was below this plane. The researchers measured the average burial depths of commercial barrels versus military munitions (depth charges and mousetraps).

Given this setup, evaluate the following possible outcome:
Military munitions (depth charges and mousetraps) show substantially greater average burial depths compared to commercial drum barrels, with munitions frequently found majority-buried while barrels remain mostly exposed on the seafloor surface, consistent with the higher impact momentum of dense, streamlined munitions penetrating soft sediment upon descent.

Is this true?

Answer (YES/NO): YES